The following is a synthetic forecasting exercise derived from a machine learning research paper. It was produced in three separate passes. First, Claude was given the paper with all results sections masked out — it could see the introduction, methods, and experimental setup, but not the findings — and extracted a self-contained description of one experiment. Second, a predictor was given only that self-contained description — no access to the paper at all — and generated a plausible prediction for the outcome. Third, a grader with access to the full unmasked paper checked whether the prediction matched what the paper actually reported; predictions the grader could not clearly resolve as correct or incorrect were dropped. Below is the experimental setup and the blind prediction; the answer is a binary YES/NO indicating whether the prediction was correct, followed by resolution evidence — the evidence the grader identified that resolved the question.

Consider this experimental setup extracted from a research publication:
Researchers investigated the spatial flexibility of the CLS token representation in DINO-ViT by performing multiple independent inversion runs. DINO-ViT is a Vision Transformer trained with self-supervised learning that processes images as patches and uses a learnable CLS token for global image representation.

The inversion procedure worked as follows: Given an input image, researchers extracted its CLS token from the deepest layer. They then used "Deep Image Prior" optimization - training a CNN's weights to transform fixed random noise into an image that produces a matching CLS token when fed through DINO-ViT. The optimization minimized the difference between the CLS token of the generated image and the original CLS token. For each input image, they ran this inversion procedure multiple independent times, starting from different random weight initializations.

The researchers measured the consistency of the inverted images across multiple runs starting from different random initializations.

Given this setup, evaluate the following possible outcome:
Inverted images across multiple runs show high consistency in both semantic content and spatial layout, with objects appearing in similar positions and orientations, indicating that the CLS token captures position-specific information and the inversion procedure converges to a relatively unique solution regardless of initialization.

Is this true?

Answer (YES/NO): NO